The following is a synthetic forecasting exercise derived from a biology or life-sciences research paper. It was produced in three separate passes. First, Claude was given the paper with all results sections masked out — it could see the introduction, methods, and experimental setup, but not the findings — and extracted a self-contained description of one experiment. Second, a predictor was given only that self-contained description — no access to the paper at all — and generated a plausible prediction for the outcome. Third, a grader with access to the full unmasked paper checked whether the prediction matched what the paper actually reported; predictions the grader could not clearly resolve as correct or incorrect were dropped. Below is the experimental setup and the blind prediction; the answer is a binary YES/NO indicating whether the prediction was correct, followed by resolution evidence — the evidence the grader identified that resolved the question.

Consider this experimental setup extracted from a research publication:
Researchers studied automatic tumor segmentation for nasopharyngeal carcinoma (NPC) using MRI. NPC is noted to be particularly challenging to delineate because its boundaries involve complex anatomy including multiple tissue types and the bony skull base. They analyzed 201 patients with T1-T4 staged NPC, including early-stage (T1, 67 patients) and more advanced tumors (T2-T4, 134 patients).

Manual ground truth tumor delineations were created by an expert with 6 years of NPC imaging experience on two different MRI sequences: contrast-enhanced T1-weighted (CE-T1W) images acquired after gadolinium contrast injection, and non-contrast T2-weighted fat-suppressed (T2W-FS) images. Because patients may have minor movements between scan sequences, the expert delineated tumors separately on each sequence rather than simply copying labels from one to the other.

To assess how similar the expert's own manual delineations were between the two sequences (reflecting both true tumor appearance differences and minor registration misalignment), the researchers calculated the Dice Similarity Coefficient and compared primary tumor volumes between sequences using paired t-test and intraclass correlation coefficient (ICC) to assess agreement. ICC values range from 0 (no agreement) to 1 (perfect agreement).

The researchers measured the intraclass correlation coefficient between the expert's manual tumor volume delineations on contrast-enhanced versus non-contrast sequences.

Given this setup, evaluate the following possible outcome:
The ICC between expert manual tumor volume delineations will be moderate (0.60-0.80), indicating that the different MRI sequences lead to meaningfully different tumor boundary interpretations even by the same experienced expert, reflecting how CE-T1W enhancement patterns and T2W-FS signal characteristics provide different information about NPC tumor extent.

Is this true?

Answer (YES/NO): NO